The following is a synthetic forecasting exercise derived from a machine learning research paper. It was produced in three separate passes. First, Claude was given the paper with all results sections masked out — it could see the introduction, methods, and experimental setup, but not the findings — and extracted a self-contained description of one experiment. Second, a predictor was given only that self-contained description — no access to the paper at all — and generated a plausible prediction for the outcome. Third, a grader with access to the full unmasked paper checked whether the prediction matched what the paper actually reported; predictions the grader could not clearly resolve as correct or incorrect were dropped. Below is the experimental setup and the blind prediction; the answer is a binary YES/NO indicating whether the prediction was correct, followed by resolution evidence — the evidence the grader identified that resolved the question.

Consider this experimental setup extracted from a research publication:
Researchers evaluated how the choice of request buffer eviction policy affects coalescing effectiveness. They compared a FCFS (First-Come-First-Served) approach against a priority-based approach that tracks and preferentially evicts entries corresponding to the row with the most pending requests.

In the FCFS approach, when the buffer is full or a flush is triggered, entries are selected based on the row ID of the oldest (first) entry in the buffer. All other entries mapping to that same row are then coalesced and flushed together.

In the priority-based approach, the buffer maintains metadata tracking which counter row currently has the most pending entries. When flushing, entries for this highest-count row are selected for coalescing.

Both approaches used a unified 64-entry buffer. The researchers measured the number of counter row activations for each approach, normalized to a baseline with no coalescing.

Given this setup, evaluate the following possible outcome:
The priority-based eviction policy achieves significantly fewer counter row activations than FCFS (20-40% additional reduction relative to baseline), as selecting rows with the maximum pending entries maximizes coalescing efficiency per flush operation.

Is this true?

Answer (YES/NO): YES